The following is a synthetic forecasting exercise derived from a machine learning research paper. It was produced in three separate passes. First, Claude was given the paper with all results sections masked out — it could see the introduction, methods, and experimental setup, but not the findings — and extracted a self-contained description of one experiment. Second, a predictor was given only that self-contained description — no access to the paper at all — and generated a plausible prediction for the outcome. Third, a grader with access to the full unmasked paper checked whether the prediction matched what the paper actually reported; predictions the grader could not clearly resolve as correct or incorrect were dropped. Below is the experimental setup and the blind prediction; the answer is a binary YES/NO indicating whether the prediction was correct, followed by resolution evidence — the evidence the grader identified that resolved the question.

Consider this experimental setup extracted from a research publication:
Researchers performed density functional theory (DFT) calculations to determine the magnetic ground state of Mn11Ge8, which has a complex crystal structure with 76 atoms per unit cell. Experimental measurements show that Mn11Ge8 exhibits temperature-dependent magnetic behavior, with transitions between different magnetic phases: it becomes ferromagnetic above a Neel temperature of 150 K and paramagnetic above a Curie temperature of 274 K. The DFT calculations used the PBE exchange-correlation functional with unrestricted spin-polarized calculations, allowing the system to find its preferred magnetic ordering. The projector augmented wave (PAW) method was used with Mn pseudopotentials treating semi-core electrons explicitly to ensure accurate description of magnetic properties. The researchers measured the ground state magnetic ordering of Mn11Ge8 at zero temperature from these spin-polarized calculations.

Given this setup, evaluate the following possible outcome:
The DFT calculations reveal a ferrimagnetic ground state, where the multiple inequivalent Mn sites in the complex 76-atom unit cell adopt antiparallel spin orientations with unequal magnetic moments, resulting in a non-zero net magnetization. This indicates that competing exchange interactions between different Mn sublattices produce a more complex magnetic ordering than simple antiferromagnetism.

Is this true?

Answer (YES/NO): NO